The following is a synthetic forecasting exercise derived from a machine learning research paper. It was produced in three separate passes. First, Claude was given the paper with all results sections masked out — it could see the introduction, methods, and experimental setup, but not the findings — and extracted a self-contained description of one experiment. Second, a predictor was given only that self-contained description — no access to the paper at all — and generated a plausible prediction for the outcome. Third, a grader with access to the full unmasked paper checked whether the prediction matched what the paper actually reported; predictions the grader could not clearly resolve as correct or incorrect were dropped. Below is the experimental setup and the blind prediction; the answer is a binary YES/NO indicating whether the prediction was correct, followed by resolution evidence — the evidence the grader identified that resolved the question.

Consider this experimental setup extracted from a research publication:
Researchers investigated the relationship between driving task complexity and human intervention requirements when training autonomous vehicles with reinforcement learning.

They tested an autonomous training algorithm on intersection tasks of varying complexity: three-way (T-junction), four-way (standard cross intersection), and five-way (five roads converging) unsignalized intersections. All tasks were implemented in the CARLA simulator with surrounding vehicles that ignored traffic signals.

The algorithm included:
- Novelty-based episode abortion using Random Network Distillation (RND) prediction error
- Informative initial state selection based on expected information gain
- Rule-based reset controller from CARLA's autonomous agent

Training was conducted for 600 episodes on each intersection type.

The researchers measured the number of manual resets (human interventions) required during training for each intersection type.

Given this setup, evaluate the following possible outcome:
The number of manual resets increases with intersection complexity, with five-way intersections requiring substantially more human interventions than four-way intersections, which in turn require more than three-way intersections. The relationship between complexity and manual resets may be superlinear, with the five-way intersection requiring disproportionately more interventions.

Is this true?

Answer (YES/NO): NO